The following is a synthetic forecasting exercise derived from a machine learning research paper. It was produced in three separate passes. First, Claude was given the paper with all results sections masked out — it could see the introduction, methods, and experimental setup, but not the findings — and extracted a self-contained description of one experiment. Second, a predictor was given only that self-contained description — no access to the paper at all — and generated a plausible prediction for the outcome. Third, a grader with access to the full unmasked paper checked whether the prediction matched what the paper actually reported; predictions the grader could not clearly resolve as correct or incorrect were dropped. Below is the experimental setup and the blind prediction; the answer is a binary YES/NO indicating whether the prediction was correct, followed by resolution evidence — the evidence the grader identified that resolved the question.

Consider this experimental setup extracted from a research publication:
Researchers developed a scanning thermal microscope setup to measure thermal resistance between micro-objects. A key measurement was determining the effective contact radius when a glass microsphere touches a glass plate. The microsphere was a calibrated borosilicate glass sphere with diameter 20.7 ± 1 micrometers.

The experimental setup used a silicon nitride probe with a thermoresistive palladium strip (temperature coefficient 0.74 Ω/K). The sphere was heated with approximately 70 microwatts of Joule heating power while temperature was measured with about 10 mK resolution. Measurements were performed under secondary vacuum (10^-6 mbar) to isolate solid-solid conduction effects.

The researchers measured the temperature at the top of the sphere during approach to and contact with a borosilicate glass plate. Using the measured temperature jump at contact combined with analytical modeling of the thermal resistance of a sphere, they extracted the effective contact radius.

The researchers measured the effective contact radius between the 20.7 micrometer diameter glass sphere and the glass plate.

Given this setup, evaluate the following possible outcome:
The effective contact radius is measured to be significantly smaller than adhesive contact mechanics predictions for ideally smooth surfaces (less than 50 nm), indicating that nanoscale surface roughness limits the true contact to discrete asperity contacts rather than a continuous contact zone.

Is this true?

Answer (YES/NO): YES